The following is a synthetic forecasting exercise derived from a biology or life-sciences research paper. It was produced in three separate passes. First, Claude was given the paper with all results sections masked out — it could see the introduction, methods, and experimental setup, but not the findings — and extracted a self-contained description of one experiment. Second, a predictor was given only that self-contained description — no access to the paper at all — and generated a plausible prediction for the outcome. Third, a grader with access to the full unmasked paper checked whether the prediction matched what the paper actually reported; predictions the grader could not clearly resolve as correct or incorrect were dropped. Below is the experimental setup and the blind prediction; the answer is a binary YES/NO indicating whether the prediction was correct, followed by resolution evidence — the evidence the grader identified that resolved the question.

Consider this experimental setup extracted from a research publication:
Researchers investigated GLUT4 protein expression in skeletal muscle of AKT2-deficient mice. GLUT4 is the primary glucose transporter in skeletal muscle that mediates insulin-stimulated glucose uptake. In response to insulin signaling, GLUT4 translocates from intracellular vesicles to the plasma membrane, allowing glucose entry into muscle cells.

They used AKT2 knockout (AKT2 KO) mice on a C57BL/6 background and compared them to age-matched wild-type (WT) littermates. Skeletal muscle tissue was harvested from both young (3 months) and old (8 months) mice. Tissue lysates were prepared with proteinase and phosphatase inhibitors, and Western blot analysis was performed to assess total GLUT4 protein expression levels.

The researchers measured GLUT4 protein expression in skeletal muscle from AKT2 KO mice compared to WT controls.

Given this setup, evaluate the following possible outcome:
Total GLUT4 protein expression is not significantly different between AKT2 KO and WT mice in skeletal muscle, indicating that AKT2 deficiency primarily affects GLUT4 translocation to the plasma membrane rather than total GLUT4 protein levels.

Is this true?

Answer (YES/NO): NO